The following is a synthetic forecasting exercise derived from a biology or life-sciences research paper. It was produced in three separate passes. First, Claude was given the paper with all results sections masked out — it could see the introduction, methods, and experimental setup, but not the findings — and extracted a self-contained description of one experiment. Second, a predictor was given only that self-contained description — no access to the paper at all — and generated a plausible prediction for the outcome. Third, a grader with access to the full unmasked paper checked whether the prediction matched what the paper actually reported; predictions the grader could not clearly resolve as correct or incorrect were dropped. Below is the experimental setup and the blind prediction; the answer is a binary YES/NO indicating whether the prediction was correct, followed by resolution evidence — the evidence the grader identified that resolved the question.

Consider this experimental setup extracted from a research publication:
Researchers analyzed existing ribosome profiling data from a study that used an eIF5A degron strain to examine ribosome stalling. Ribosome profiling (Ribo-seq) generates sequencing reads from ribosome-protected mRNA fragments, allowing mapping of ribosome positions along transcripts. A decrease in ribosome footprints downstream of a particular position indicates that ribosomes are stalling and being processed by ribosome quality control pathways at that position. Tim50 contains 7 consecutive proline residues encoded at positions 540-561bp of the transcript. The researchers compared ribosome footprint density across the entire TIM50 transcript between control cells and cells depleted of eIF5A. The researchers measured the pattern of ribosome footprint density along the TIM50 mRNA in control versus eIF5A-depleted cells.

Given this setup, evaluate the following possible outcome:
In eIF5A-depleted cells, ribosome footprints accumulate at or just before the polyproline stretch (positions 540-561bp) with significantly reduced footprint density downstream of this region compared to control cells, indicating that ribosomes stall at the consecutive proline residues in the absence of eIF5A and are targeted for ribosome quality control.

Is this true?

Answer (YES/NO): NO